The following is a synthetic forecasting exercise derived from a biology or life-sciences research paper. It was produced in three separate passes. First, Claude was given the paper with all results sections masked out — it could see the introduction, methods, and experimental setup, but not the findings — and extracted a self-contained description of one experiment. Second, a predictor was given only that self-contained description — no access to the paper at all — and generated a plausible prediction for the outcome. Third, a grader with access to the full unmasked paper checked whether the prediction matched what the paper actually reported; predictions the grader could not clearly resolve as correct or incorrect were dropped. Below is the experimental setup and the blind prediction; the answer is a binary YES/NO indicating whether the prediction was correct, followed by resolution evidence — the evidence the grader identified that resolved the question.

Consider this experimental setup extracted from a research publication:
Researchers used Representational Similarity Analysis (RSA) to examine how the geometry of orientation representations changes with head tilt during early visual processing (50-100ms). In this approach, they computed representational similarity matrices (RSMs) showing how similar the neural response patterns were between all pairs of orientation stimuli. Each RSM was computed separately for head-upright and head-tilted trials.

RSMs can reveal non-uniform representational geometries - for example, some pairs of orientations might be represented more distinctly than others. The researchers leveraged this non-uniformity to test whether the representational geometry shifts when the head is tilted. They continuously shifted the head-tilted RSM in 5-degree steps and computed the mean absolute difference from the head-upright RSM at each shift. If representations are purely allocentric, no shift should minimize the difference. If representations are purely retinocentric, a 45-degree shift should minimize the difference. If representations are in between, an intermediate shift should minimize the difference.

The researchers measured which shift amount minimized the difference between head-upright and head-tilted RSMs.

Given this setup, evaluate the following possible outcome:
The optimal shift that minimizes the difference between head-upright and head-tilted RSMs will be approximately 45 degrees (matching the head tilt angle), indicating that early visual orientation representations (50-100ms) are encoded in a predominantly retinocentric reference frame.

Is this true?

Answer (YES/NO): NO